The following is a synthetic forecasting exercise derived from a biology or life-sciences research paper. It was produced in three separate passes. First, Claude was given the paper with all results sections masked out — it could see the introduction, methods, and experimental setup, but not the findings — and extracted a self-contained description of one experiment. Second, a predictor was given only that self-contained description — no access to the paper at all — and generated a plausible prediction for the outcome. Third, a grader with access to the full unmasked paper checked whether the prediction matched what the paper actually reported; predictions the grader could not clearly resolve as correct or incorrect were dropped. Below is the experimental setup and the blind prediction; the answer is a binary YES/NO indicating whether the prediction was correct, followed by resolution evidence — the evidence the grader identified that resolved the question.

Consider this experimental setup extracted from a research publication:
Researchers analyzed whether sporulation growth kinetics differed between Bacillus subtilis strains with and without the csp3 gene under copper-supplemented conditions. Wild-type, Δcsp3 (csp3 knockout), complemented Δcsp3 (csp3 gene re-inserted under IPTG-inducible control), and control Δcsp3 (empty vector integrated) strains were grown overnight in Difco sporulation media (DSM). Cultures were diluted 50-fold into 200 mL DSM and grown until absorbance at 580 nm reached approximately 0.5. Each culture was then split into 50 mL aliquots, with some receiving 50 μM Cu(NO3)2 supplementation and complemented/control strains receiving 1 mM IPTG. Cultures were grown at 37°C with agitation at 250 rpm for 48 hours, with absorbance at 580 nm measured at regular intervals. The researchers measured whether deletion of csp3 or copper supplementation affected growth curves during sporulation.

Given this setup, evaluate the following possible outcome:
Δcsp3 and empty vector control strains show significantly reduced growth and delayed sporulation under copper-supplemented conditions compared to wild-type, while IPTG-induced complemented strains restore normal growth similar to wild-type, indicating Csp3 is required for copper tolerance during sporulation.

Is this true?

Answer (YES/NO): NO